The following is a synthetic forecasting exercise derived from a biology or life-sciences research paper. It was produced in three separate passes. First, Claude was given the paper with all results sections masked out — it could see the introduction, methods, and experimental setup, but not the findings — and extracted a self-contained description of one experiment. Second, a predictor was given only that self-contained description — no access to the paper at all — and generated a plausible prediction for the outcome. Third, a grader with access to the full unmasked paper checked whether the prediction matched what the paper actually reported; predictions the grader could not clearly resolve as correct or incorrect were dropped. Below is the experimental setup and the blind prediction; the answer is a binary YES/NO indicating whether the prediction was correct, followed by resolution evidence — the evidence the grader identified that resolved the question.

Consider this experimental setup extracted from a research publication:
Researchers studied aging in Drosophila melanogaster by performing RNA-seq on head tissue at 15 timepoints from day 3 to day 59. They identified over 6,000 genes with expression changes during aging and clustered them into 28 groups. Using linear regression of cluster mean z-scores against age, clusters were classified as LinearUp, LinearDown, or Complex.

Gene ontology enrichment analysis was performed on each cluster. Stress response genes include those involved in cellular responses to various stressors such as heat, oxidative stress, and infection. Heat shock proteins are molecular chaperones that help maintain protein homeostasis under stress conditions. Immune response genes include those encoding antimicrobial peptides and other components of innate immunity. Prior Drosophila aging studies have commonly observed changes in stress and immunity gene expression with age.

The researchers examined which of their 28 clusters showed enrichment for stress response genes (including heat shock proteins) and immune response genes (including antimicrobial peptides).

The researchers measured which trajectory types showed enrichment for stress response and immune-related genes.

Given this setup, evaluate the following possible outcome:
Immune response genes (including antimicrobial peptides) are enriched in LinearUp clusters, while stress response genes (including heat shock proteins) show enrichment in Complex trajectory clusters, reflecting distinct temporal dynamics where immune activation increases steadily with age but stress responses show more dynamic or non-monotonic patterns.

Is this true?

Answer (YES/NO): NO